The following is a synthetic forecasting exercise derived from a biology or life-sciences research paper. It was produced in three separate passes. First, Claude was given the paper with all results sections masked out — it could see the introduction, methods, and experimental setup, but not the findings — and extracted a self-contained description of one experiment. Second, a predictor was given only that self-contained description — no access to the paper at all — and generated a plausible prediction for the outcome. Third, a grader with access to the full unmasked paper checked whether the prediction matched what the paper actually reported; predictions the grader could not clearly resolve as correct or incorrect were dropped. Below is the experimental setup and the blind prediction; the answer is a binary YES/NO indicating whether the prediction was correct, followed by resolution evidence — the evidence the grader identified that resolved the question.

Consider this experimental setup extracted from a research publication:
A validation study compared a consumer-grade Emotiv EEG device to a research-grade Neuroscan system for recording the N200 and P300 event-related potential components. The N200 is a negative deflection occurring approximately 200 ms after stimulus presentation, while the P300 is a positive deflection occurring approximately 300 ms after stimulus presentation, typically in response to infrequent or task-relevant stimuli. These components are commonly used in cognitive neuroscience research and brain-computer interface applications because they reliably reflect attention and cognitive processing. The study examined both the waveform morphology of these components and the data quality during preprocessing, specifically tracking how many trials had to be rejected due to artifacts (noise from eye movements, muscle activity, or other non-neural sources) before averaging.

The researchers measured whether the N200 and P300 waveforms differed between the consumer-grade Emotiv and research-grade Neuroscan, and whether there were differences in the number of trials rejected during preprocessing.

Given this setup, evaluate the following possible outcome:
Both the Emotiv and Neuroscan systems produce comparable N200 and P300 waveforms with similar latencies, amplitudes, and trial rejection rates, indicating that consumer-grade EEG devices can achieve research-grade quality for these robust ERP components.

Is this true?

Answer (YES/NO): NO